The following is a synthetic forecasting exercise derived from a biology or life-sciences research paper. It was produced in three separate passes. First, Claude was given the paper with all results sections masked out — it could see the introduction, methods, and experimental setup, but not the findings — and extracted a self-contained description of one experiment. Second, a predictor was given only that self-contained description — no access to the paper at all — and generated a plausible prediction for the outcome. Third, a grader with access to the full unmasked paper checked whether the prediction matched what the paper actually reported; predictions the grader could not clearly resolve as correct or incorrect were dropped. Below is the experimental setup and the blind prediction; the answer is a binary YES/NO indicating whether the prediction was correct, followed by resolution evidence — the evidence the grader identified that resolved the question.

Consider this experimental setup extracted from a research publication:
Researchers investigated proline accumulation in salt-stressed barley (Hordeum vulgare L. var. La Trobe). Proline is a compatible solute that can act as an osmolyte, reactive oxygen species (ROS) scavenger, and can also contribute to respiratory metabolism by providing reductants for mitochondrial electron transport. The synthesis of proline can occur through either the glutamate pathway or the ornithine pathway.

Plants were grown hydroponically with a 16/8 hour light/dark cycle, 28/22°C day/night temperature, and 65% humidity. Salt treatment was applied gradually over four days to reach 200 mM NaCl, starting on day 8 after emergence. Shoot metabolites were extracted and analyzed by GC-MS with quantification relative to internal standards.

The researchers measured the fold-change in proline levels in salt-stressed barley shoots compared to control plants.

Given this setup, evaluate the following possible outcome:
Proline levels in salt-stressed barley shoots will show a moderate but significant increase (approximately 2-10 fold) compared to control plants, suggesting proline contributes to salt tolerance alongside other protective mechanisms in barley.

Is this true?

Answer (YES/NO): NO